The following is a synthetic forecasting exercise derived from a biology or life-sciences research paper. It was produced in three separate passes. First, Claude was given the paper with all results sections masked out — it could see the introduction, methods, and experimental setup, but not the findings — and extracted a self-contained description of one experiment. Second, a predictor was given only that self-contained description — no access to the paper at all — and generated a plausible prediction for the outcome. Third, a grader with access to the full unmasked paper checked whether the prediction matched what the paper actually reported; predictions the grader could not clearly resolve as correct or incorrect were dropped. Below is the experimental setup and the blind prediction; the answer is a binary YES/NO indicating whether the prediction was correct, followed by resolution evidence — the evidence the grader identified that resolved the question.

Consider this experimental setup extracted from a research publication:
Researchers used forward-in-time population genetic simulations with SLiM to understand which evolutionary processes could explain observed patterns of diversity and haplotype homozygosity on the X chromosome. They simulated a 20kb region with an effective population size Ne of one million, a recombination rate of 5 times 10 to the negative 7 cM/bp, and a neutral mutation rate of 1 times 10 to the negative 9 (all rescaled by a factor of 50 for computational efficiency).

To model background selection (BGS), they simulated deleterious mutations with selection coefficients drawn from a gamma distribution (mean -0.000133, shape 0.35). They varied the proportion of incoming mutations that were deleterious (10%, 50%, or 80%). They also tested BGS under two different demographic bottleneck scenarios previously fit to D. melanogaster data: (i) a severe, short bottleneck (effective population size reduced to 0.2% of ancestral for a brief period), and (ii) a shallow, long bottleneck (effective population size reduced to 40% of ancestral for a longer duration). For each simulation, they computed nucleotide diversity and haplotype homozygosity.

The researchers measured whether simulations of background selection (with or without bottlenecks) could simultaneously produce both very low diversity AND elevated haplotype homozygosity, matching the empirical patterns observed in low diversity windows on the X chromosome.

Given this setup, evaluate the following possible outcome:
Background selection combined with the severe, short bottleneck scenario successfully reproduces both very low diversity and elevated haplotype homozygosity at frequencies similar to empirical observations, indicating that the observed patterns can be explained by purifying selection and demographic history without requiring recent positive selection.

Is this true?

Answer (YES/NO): NO